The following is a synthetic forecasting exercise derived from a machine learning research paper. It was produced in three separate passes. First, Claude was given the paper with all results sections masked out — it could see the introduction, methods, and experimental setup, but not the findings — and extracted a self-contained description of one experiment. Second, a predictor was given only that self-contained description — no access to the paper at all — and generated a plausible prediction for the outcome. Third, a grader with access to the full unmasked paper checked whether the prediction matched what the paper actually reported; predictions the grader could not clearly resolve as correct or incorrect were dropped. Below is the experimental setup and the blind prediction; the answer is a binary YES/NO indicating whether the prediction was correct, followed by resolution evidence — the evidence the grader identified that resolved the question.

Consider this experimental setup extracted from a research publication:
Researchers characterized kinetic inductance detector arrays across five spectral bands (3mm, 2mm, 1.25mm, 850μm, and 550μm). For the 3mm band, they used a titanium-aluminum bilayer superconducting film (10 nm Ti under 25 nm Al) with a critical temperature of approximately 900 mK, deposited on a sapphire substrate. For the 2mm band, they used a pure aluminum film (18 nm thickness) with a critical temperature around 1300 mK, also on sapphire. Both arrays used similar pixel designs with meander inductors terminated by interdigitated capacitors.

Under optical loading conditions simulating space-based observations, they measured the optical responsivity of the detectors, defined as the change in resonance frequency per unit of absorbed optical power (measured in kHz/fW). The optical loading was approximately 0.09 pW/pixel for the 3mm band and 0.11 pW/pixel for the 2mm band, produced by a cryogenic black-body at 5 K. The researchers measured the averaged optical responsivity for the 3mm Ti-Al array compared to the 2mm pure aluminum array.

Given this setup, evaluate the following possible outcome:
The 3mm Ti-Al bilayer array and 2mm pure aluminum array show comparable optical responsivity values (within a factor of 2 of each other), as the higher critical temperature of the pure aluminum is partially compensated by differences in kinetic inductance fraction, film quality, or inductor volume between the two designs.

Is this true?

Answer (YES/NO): NO